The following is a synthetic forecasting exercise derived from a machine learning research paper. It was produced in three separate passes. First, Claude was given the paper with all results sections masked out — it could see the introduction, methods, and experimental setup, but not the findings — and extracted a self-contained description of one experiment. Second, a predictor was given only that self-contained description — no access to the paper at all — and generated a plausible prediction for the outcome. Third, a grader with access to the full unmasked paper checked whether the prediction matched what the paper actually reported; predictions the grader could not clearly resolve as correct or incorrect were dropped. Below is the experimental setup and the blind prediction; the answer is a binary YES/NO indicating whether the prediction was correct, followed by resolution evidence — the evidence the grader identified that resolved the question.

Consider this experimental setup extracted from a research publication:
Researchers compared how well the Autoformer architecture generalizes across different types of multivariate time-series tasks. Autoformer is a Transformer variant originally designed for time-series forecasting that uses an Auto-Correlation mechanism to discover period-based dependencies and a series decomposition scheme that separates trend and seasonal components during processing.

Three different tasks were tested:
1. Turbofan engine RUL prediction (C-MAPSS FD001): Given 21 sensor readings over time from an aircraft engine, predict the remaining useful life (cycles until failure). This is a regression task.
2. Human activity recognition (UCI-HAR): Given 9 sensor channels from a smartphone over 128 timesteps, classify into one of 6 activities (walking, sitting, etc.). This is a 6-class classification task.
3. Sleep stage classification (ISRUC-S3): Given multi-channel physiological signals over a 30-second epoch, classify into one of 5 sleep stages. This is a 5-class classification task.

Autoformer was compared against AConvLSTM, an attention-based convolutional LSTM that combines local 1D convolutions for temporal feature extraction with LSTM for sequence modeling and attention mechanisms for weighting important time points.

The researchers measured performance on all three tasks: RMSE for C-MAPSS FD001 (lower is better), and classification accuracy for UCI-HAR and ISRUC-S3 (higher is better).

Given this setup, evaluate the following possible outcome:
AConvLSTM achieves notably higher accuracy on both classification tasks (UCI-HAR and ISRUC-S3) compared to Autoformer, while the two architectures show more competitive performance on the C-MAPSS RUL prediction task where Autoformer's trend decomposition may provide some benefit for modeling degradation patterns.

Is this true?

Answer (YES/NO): NO